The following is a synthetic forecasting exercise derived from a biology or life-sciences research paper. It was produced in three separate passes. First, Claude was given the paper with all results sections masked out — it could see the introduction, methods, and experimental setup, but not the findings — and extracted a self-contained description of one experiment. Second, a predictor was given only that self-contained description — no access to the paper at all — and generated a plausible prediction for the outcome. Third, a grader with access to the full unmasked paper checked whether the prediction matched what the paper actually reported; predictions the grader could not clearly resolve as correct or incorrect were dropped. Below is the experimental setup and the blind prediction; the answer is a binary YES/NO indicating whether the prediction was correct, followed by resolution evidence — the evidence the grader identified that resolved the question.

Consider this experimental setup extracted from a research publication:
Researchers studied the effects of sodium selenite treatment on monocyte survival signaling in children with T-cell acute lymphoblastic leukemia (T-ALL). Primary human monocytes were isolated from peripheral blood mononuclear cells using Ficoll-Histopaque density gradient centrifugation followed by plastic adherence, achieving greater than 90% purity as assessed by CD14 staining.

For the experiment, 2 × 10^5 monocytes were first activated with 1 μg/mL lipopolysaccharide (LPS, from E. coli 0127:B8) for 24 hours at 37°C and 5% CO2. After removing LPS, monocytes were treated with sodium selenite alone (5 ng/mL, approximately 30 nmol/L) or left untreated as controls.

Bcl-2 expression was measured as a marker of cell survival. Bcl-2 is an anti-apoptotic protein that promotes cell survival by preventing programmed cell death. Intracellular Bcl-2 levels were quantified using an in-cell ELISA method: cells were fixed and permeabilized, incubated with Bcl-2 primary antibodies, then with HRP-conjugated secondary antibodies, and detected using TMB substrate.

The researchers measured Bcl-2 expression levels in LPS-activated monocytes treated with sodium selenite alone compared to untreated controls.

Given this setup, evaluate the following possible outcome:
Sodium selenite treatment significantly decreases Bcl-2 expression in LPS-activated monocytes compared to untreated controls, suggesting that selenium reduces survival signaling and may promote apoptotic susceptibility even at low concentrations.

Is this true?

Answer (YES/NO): NO